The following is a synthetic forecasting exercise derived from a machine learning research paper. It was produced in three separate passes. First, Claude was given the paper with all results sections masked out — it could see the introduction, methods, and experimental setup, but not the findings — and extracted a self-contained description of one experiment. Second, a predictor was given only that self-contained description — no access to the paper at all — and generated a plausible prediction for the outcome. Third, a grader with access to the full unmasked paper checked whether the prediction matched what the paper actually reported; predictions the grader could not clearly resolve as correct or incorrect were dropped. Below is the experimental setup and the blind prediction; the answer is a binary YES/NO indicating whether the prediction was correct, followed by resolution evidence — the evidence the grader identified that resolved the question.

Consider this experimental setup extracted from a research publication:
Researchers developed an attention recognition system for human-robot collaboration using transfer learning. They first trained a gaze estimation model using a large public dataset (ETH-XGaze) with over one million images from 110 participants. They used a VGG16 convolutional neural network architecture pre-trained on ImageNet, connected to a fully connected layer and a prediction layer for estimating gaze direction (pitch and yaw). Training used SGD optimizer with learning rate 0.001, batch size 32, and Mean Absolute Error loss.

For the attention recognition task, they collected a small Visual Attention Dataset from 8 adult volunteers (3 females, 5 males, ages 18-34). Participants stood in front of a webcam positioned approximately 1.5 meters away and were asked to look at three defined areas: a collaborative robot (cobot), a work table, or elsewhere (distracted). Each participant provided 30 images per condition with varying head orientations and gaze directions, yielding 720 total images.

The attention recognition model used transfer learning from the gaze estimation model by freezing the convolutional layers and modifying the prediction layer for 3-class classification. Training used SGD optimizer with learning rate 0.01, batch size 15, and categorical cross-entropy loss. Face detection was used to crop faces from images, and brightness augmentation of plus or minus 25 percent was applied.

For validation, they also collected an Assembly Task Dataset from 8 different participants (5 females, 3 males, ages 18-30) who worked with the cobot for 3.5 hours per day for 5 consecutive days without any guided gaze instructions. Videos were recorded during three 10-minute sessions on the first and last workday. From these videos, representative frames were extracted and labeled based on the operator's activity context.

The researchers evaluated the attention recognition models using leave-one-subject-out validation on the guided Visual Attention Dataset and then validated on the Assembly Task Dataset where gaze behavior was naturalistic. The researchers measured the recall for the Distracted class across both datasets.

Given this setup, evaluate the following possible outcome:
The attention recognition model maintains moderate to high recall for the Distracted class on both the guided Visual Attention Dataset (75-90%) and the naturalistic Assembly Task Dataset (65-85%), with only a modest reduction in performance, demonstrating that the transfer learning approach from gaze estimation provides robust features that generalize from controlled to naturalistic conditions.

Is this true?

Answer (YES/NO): NO